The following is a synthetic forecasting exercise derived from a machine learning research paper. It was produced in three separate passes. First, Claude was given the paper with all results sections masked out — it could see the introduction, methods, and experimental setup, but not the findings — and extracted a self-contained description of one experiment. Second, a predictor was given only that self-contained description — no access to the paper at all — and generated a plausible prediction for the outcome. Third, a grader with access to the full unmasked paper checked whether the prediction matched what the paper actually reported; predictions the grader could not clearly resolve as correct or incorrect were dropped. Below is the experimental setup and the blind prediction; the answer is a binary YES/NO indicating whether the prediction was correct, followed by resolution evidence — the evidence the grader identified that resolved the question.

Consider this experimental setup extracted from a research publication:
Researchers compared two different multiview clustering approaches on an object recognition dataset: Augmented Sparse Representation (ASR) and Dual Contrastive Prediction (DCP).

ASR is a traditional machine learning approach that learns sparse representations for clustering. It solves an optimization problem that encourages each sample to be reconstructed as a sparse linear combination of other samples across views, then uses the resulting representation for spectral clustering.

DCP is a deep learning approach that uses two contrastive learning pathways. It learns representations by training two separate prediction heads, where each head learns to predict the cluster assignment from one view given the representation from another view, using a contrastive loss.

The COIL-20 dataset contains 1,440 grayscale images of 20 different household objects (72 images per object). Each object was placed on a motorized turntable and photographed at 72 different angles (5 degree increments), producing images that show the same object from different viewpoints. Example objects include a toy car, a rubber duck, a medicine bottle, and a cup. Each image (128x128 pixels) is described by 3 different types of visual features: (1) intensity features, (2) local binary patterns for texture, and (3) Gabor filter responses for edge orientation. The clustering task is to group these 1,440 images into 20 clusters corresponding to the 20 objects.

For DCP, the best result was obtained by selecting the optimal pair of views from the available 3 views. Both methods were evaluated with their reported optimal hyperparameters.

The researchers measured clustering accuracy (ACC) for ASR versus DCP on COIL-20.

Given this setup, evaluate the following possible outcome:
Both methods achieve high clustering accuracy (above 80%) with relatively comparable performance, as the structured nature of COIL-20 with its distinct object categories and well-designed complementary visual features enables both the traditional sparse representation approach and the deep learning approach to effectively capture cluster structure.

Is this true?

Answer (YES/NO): NO